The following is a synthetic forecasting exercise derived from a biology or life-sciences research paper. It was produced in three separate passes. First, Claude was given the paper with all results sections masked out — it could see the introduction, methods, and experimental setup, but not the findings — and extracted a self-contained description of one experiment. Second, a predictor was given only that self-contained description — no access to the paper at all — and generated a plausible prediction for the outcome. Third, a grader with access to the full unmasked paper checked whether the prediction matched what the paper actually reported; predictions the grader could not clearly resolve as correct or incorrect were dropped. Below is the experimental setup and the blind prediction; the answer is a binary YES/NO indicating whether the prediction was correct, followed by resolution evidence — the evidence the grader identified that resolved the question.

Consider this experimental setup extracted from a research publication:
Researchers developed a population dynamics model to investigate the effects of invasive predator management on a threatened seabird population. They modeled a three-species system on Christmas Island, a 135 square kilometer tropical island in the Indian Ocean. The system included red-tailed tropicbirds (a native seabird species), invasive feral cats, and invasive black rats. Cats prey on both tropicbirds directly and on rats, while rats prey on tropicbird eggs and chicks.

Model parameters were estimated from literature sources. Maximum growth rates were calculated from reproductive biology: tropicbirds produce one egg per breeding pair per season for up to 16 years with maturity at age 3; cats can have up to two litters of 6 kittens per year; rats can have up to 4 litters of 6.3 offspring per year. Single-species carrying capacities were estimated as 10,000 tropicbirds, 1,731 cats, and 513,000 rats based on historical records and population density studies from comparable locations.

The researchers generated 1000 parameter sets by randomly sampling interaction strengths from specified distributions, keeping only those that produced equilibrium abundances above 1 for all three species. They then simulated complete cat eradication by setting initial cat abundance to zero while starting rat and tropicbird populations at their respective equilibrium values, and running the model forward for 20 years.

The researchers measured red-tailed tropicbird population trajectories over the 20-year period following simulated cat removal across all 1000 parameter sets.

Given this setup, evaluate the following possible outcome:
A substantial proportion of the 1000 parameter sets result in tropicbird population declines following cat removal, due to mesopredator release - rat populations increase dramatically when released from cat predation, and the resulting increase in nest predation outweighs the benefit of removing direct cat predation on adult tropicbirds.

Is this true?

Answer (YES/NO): NO